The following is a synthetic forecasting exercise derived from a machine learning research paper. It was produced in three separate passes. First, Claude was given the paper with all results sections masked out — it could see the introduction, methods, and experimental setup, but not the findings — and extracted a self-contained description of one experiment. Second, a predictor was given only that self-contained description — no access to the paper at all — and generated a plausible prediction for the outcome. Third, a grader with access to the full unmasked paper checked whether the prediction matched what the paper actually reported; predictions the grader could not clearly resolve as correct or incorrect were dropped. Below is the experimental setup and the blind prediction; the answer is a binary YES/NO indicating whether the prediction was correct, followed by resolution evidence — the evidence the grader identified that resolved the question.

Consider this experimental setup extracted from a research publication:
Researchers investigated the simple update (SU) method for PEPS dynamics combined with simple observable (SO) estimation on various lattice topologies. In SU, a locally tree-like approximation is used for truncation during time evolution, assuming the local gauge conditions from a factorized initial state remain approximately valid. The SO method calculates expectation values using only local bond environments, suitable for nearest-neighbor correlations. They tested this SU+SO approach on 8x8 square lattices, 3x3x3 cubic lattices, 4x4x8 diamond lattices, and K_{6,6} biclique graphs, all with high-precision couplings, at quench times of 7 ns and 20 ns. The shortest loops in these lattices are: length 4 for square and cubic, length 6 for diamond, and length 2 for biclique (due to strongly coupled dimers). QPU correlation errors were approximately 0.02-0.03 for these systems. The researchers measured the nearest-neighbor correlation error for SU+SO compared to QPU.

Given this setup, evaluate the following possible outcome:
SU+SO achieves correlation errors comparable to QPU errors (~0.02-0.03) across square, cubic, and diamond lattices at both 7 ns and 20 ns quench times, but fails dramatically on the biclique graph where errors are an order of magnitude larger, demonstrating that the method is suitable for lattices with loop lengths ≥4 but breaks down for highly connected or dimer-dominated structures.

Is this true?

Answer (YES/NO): NO